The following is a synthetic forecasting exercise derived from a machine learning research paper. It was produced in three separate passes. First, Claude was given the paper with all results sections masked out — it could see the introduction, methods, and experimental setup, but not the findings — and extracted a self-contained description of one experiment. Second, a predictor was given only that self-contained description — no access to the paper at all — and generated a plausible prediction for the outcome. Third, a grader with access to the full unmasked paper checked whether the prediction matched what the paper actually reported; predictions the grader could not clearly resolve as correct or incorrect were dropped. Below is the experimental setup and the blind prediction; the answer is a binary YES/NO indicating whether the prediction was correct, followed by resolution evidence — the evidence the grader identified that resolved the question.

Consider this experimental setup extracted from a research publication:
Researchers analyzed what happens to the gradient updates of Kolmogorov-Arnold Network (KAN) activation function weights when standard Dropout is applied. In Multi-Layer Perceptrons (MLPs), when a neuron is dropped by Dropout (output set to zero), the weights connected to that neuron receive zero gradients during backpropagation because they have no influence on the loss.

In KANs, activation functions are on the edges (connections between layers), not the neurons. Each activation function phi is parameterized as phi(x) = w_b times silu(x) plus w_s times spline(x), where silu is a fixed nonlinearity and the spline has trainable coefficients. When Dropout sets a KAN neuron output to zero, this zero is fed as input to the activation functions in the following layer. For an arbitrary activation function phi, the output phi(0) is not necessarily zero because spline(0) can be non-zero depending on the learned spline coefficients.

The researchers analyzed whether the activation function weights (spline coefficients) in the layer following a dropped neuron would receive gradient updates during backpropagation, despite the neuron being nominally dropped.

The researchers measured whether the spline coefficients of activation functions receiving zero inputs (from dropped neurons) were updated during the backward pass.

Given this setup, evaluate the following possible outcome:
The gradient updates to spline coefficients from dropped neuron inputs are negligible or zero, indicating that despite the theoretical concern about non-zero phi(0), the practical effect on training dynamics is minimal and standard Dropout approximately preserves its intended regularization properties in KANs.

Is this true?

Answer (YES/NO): NO